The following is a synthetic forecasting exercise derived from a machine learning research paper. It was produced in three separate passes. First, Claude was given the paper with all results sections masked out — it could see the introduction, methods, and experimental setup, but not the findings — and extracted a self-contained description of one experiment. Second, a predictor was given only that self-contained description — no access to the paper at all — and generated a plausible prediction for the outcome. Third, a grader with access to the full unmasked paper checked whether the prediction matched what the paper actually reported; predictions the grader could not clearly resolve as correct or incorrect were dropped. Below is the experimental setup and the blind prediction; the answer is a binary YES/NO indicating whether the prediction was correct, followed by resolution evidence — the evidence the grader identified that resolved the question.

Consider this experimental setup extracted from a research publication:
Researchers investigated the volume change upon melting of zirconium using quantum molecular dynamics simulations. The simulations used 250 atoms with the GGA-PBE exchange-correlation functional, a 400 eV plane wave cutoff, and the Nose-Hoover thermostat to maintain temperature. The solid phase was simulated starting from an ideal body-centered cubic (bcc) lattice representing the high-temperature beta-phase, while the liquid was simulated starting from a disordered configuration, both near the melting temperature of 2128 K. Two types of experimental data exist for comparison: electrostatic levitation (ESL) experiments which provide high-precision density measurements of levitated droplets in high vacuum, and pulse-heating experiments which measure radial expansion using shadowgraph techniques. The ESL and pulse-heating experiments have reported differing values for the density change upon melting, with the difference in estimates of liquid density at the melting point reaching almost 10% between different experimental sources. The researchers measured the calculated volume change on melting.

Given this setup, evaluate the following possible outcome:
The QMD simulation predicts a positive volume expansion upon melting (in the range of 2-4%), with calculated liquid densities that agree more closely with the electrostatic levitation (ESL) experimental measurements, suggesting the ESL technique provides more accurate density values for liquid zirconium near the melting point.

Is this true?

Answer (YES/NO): YES